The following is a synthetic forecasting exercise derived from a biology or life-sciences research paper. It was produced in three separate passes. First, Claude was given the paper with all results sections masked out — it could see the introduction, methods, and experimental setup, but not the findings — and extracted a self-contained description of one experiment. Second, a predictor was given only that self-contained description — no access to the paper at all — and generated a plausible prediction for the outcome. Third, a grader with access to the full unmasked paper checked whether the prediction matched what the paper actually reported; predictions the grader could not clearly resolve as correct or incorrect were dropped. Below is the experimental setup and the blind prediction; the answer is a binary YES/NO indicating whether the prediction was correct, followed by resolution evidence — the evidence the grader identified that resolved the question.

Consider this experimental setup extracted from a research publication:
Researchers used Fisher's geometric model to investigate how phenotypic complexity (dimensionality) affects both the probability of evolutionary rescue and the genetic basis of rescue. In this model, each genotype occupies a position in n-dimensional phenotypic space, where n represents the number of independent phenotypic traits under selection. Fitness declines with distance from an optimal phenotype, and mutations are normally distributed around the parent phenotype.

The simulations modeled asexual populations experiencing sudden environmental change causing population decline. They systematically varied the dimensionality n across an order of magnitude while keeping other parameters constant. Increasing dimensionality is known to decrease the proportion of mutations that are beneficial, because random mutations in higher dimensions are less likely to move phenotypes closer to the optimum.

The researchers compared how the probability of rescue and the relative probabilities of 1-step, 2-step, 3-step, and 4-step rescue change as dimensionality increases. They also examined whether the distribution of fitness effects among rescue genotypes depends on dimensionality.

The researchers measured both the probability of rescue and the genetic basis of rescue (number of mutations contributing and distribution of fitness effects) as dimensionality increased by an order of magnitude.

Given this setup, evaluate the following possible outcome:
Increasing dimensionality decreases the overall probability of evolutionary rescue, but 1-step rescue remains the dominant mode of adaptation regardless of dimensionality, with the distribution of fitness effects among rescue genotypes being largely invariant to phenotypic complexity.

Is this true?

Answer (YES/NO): YES